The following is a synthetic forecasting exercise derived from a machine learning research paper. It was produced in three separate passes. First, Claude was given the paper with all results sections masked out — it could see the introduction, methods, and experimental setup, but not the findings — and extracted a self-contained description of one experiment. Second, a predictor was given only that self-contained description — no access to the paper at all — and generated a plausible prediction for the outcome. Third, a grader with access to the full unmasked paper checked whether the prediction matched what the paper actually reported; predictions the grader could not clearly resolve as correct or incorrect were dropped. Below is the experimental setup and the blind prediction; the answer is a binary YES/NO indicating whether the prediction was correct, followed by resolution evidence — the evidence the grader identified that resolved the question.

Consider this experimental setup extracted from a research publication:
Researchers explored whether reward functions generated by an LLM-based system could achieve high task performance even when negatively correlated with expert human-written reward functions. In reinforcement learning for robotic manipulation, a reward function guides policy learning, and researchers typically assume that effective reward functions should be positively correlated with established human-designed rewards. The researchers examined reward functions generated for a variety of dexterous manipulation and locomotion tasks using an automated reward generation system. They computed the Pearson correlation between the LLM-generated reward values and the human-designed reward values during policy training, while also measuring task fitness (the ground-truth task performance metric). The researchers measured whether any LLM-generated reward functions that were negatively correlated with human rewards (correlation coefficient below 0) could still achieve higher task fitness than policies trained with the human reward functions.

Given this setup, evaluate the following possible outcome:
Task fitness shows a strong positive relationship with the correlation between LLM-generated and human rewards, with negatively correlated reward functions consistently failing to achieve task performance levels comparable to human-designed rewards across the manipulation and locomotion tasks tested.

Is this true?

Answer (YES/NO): NO